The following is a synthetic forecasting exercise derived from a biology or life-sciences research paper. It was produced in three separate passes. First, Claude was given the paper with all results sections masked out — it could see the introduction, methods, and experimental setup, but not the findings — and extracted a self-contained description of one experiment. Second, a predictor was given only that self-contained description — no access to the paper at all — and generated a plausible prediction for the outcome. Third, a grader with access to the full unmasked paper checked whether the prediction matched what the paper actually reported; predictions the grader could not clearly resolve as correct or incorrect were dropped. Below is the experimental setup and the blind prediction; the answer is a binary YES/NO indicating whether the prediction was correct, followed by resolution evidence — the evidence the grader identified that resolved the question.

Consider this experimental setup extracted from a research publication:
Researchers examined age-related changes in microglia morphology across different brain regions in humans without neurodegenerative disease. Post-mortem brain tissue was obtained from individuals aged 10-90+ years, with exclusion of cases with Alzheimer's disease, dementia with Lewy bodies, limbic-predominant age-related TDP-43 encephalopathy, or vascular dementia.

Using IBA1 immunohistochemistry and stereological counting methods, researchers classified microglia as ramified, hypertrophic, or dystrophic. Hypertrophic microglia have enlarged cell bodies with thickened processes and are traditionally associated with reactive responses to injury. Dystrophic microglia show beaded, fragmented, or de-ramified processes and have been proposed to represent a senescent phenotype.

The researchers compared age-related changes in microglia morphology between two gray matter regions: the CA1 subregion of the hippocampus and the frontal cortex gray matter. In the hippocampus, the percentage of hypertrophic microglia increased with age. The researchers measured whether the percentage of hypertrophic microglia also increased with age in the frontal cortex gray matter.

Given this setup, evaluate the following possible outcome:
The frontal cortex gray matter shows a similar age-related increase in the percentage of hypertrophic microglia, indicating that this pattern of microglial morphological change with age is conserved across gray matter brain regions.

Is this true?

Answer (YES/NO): NO